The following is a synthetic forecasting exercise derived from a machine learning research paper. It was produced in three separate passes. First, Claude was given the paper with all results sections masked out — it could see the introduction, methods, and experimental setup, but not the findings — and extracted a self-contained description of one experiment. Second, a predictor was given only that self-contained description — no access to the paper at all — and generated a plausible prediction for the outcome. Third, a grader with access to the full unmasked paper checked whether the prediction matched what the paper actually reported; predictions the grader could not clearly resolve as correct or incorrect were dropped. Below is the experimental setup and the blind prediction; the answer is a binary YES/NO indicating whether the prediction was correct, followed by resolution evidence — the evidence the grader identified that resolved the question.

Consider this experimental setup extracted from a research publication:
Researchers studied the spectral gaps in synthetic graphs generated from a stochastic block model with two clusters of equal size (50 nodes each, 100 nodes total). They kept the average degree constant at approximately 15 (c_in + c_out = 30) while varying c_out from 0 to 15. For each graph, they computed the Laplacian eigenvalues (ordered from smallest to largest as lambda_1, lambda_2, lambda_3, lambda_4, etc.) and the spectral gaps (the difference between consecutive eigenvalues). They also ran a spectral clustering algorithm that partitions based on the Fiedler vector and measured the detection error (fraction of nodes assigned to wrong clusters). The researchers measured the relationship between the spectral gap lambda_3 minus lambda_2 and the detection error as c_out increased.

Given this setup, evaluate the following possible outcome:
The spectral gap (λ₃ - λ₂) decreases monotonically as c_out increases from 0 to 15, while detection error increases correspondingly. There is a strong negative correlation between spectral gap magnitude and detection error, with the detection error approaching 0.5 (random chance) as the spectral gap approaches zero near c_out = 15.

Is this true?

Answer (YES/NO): NO